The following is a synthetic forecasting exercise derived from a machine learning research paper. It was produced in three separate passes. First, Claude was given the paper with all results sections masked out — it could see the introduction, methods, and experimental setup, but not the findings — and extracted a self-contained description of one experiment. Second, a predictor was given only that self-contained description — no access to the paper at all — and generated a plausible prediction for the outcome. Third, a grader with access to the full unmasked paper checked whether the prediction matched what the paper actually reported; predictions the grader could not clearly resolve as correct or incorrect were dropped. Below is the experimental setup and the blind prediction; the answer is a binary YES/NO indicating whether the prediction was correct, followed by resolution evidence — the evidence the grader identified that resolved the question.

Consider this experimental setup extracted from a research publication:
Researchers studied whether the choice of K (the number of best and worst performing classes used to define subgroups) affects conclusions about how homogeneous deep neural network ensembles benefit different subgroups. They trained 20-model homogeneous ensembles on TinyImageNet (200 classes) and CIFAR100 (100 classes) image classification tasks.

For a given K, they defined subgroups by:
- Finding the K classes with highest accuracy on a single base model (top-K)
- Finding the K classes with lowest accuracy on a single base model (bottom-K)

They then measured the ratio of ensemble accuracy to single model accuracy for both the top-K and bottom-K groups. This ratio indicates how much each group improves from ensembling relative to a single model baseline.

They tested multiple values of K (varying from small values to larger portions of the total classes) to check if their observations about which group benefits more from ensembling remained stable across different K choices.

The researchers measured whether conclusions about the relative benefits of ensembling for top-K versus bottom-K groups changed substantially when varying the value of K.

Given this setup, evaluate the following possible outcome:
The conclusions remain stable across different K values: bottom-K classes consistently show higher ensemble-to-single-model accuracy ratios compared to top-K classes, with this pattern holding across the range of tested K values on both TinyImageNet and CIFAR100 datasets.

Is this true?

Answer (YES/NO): YES